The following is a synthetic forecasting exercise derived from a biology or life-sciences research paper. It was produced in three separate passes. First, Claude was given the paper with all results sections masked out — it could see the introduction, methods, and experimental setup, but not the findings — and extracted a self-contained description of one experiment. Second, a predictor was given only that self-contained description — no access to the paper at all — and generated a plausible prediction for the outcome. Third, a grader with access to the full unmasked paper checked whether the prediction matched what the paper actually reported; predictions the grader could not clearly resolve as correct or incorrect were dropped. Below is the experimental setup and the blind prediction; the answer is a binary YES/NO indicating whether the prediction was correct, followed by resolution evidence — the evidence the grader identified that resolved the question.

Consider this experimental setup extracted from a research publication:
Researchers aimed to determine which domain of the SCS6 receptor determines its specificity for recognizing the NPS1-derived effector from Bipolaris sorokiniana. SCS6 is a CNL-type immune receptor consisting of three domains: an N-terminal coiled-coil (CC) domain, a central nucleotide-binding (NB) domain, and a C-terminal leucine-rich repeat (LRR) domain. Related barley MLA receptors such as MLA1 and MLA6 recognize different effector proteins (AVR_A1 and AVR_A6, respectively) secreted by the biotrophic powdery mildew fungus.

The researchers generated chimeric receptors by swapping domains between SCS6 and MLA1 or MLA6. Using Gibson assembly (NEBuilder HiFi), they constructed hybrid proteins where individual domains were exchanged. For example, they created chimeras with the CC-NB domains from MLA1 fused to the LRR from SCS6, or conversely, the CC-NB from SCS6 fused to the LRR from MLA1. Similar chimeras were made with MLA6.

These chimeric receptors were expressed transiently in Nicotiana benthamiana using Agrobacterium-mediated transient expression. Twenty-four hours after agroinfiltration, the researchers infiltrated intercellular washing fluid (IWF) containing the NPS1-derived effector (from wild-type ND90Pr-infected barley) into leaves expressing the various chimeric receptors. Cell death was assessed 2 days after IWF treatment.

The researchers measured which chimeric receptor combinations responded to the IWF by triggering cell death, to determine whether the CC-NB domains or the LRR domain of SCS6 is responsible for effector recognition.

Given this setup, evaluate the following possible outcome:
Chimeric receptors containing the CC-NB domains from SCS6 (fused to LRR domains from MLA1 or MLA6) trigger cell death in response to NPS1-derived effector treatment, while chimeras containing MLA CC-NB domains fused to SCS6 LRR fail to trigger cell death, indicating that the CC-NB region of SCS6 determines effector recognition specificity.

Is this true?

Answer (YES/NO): NO